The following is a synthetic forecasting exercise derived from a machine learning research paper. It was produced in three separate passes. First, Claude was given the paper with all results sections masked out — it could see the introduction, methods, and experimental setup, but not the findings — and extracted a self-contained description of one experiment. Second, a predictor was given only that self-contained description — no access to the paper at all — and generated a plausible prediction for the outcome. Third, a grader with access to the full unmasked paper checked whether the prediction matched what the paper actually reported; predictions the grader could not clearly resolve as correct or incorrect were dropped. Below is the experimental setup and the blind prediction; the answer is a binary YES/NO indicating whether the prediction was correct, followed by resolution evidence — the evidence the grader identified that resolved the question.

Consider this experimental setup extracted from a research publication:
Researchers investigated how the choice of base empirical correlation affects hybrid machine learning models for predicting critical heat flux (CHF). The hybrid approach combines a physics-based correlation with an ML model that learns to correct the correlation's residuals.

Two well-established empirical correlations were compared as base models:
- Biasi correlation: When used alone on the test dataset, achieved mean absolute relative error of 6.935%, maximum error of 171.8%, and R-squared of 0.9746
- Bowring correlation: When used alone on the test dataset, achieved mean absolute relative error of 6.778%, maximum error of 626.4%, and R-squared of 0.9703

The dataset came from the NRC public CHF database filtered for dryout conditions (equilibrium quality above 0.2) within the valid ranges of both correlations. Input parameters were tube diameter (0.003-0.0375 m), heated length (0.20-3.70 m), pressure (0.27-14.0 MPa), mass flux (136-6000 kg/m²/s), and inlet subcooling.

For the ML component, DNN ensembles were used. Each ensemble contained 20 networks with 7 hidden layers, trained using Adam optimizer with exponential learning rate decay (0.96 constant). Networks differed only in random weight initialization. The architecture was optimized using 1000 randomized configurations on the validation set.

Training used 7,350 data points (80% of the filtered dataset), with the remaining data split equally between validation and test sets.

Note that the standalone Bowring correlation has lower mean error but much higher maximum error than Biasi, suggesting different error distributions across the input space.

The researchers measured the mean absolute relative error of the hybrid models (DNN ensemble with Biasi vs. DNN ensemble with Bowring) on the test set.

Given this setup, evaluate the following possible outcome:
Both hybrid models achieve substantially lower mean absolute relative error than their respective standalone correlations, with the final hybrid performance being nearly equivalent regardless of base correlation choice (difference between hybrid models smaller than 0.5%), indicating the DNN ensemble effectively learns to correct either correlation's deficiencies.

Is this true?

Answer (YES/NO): YES